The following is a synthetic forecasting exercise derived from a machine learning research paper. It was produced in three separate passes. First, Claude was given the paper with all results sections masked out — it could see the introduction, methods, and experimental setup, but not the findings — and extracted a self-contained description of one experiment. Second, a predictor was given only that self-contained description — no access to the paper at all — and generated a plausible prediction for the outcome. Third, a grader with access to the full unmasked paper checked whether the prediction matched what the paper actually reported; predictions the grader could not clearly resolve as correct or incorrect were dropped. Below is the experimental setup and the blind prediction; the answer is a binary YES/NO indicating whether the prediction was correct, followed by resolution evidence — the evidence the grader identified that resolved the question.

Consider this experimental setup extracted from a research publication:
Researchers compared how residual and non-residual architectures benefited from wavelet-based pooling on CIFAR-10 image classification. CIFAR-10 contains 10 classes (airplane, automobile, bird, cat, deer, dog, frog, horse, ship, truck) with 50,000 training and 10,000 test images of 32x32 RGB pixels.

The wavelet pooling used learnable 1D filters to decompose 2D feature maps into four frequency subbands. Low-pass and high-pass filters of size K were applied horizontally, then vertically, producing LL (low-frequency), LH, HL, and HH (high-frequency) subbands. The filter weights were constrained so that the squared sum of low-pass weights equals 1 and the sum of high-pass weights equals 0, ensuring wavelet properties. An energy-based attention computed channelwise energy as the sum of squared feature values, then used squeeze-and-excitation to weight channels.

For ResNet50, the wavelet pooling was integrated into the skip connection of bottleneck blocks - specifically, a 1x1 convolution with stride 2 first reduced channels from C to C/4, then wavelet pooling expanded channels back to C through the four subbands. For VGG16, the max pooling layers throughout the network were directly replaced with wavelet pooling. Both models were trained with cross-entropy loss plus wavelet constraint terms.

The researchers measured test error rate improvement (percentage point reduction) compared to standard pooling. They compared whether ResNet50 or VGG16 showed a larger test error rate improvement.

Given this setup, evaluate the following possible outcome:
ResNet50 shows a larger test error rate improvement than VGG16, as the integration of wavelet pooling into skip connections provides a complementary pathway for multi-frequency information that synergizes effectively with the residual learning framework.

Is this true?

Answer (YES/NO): YES